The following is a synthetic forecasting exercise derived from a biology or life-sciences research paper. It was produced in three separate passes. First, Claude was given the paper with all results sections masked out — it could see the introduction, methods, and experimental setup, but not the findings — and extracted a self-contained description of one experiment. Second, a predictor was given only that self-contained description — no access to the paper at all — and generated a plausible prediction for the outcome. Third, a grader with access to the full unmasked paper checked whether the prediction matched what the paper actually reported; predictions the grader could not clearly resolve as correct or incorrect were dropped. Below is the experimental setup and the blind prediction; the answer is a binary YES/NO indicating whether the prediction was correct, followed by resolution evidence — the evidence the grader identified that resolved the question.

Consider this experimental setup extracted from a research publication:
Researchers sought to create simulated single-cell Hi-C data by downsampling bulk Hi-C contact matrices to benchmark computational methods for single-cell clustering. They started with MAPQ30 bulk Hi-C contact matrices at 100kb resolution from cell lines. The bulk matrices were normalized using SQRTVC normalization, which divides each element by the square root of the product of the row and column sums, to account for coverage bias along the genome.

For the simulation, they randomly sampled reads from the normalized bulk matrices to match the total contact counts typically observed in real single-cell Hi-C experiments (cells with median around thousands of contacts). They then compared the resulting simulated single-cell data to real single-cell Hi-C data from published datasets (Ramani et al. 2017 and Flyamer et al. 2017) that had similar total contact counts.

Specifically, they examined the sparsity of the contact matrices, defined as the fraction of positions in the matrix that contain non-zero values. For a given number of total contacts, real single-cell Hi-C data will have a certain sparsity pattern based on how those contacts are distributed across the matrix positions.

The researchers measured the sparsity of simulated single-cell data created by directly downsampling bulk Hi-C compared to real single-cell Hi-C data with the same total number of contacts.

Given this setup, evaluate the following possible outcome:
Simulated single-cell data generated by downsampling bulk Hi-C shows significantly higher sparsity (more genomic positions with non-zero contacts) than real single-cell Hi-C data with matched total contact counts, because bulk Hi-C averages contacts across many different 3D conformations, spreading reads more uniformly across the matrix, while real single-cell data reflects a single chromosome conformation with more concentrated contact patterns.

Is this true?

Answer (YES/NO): NO